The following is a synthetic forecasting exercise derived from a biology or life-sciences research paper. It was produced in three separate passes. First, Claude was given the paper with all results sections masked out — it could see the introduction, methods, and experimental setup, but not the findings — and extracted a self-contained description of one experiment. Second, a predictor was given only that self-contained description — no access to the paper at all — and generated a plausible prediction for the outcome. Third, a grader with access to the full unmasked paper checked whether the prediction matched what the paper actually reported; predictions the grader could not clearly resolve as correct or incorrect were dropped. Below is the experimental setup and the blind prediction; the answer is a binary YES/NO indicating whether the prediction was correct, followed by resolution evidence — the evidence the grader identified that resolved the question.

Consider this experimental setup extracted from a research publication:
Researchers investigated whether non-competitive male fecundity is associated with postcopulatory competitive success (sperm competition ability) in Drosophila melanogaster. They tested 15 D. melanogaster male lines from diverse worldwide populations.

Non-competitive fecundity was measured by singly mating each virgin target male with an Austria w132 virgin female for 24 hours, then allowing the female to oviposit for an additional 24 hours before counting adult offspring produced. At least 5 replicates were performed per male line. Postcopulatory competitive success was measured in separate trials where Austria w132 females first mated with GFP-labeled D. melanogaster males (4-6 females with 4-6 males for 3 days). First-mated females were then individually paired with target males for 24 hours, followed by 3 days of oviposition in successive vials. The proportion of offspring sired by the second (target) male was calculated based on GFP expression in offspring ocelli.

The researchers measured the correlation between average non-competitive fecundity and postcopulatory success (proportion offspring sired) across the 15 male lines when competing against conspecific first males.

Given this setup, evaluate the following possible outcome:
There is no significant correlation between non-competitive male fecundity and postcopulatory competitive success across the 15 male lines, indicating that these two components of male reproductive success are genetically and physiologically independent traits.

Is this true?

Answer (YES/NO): YES